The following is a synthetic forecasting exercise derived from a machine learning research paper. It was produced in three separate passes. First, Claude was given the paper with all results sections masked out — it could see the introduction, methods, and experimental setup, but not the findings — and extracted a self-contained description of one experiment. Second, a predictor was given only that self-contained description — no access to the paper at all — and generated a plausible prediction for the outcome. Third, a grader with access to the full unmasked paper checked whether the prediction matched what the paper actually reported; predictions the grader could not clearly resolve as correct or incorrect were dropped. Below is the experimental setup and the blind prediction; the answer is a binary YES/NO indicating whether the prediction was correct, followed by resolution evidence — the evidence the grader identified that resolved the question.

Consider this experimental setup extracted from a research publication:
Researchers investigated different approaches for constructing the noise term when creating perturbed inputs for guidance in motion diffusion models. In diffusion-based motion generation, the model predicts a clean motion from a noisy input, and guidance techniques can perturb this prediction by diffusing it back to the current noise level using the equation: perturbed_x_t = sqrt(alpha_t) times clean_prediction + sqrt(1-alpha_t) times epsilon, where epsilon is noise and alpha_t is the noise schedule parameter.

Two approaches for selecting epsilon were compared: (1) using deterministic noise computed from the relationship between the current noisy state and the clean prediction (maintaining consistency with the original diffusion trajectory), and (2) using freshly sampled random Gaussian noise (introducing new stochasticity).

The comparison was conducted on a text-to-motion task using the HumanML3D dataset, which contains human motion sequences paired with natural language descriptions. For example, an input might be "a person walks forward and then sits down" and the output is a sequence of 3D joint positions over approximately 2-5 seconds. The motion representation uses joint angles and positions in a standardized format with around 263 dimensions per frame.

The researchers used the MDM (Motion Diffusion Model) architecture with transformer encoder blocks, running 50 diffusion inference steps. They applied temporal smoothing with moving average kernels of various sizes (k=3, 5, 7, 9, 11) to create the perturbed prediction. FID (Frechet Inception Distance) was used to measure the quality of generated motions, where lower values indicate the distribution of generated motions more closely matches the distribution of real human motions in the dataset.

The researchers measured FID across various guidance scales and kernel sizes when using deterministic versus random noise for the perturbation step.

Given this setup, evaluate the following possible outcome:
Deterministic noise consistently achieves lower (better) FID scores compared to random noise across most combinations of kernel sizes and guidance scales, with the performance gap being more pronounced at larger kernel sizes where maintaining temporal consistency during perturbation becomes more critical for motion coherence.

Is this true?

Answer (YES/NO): NO